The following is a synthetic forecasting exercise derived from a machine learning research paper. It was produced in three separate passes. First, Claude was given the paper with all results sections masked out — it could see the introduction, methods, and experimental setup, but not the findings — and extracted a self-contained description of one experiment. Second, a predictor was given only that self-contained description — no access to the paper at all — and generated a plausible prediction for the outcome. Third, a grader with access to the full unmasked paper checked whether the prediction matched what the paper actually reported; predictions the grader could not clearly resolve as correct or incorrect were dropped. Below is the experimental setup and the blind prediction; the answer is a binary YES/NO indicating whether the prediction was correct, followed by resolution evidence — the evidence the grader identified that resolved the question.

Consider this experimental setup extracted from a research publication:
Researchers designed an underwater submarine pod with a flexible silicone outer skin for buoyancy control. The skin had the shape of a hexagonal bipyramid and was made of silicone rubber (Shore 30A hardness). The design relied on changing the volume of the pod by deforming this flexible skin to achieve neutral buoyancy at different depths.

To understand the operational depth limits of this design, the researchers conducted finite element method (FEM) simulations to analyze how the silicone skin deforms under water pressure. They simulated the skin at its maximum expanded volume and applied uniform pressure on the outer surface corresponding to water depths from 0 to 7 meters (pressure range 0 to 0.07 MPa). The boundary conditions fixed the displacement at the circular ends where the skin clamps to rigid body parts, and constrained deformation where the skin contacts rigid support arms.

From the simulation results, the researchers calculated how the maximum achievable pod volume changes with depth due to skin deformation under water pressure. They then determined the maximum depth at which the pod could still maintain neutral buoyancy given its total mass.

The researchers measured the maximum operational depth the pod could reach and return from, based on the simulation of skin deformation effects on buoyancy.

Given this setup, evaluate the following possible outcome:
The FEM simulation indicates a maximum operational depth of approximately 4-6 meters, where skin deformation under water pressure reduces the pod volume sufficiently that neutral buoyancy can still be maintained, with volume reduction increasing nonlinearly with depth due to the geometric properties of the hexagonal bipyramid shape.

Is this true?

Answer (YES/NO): YES